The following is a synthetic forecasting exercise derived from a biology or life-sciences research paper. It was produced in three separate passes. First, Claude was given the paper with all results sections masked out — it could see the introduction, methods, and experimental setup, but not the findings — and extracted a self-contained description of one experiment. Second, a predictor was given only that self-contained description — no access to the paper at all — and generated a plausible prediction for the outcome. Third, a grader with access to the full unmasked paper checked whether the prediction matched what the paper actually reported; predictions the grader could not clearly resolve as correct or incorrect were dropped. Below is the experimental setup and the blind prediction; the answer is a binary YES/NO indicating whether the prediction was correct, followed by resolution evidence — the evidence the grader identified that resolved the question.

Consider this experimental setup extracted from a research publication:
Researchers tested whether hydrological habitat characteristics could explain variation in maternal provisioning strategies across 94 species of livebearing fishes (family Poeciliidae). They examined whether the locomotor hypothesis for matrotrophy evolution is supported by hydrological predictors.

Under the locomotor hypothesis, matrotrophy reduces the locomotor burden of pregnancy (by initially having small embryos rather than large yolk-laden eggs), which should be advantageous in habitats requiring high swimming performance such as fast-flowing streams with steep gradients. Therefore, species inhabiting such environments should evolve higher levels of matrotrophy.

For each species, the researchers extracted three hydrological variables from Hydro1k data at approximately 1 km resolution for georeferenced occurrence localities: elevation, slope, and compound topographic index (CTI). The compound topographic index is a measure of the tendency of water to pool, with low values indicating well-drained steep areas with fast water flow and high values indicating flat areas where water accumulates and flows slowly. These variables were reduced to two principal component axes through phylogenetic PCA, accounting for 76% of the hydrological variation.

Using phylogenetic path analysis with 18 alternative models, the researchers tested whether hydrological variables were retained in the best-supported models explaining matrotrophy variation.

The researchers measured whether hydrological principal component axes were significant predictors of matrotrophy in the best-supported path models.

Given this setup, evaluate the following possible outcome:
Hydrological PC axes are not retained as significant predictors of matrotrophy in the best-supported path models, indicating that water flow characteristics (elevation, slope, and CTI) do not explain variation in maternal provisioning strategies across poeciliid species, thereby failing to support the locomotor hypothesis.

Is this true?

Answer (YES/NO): YES